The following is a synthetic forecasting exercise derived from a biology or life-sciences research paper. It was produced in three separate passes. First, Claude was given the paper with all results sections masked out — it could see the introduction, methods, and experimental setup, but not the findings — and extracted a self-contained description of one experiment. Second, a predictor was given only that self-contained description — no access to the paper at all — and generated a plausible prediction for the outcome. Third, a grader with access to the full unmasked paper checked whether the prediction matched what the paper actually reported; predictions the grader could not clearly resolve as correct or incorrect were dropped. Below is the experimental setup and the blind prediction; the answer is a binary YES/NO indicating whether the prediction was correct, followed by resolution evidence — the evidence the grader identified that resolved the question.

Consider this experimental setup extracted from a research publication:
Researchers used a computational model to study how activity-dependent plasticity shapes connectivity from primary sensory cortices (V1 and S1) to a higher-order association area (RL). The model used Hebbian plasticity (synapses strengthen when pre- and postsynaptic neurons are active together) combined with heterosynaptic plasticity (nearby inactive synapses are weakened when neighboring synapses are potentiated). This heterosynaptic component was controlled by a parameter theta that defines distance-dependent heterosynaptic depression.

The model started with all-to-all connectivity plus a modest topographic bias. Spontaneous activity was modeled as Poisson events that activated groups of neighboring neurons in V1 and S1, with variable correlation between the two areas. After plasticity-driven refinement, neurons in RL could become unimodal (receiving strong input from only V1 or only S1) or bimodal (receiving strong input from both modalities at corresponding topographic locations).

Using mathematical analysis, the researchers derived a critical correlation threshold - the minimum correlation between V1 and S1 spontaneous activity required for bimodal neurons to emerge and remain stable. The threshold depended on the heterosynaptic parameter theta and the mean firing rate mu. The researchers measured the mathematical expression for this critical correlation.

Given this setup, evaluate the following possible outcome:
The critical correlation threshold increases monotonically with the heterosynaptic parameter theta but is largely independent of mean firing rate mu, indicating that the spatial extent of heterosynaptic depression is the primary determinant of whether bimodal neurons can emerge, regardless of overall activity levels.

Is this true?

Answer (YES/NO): NO